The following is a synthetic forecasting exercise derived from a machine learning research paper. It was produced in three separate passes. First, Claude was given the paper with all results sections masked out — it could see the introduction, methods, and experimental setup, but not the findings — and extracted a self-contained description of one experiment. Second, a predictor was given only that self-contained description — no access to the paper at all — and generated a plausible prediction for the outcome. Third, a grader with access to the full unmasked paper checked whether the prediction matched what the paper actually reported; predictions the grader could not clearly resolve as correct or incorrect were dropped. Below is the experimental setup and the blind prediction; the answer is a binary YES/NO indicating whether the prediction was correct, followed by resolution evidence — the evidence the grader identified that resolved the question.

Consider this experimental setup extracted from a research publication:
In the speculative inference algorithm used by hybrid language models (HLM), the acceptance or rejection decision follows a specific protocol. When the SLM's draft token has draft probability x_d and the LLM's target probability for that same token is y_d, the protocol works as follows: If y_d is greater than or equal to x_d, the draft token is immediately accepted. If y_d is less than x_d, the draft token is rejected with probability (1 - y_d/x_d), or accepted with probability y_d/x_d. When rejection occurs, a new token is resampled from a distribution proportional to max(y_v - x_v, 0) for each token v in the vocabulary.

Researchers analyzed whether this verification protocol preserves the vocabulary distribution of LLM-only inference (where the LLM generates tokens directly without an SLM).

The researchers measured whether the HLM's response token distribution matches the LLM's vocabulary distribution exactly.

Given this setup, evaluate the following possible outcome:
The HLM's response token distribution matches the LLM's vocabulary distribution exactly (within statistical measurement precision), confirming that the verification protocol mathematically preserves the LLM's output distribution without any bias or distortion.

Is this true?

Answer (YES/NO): YES